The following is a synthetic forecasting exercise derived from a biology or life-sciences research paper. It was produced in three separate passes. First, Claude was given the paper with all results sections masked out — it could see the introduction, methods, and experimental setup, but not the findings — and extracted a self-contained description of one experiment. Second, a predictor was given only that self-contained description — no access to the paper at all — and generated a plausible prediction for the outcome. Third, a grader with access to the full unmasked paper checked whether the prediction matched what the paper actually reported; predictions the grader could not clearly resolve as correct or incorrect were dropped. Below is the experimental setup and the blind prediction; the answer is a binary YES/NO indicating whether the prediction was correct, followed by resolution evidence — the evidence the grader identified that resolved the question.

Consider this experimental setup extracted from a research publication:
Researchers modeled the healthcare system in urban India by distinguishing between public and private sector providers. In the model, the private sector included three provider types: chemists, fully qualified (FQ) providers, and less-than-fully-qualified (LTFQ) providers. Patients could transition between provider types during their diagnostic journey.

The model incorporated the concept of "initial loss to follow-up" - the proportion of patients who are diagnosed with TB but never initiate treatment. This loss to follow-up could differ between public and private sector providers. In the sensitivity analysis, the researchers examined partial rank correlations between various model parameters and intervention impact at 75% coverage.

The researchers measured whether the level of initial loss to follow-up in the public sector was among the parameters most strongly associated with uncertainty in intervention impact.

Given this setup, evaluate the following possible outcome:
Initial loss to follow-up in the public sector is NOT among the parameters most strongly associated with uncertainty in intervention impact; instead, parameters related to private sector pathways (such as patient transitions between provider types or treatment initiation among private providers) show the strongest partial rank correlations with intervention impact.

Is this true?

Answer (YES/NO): NO